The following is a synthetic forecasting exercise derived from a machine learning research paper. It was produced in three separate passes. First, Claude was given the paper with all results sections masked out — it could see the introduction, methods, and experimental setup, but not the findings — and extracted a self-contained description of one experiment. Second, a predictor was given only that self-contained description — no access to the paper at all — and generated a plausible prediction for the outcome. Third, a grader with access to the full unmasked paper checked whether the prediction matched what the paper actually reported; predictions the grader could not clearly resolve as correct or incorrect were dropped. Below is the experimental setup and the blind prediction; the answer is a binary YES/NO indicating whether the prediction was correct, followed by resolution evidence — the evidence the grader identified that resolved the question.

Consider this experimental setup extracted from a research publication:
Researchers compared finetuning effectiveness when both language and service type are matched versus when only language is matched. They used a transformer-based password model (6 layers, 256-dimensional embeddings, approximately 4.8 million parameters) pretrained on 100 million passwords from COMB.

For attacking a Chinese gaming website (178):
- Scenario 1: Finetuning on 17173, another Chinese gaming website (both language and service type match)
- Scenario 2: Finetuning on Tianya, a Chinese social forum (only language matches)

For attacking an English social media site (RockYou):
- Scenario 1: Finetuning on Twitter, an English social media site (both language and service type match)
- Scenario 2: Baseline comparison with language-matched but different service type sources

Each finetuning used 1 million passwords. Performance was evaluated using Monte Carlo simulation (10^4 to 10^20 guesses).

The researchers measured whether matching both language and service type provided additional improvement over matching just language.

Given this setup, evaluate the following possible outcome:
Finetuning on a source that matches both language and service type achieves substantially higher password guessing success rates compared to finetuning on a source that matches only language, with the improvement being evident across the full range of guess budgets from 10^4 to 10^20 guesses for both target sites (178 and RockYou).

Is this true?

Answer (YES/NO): NO